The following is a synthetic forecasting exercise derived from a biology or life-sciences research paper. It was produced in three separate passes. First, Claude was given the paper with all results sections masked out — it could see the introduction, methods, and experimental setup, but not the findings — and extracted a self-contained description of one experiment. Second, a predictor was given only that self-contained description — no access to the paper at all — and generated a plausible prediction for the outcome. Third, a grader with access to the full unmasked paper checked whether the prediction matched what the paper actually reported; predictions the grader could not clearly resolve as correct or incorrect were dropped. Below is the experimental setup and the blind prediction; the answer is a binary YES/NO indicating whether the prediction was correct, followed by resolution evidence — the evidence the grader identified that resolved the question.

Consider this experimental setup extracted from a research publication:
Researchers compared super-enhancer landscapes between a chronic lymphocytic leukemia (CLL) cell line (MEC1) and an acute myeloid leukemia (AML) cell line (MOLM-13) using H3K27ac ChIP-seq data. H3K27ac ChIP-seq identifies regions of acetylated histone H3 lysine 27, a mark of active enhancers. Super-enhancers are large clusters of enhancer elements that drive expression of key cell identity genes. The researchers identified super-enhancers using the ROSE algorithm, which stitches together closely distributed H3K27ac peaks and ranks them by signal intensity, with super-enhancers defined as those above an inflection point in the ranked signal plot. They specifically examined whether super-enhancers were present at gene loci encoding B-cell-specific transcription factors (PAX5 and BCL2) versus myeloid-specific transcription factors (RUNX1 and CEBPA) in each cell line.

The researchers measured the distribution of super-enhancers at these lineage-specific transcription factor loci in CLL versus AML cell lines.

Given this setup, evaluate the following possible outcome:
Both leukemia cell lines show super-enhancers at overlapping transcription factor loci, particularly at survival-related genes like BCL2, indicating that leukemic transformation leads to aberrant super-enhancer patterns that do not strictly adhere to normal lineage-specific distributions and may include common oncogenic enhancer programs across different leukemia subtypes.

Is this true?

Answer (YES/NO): NO